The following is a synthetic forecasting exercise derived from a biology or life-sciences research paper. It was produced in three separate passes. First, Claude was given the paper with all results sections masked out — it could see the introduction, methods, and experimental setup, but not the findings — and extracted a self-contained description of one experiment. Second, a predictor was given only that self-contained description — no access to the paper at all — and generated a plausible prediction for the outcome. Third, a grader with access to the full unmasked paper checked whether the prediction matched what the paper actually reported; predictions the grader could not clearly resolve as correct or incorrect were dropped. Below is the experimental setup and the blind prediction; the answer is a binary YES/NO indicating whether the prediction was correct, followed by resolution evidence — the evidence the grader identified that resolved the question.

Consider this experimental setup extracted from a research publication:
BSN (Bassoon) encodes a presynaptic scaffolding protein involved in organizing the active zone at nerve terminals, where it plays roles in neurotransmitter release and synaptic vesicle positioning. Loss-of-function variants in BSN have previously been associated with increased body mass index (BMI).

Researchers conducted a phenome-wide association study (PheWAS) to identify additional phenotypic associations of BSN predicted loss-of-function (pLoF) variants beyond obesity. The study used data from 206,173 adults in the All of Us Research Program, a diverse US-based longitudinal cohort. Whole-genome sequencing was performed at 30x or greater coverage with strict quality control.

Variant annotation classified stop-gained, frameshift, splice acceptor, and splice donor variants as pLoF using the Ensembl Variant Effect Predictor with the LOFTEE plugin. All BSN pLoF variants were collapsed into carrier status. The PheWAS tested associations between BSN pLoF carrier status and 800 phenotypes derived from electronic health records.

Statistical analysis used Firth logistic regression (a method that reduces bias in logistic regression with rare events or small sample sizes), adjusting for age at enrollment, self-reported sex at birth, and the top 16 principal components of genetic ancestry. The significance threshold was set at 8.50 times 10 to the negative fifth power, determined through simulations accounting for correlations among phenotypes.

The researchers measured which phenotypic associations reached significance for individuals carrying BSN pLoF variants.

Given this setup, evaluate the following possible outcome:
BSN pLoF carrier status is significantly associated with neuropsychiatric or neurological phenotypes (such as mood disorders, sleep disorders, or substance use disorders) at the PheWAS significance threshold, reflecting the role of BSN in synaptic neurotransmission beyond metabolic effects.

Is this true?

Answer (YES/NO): NO